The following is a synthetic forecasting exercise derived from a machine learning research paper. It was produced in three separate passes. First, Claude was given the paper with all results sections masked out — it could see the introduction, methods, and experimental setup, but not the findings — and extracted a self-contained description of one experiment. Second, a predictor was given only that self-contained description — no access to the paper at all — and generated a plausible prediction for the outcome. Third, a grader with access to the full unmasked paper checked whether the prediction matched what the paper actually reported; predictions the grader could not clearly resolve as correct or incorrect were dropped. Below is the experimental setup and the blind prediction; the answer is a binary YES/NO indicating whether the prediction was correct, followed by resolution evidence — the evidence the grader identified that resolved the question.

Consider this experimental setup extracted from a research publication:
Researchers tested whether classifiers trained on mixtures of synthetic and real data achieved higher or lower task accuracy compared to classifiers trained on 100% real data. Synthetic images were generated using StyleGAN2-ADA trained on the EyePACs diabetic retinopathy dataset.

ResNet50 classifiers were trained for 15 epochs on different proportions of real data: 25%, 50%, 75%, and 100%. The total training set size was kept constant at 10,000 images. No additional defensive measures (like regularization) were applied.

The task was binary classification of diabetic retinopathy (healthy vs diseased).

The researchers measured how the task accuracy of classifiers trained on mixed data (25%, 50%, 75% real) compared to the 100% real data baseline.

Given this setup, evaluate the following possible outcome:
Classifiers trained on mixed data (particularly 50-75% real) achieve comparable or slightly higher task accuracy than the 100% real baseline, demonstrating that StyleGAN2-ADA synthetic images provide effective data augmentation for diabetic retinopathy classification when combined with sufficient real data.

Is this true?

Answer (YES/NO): YES